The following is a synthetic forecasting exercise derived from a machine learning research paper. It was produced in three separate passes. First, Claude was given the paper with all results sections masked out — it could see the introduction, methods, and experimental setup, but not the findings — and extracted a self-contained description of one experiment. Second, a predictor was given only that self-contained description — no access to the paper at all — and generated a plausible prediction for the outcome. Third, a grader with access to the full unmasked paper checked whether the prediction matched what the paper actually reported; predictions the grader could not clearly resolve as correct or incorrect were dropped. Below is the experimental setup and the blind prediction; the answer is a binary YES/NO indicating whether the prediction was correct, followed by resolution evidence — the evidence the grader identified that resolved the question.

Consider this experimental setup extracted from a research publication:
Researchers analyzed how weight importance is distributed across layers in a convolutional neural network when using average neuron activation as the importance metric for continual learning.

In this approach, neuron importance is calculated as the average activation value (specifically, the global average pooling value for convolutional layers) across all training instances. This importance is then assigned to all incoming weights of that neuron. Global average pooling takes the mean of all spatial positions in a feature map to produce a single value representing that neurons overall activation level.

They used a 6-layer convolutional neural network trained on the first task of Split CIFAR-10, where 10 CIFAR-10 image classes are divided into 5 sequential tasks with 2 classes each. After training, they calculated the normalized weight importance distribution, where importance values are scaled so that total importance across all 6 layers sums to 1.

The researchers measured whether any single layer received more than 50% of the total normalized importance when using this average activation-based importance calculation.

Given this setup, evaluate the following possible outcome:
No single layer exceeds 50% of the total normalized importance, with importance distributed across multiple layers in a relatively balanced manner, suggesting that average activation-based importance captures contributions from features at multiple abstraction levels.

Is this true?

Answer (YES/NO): NO